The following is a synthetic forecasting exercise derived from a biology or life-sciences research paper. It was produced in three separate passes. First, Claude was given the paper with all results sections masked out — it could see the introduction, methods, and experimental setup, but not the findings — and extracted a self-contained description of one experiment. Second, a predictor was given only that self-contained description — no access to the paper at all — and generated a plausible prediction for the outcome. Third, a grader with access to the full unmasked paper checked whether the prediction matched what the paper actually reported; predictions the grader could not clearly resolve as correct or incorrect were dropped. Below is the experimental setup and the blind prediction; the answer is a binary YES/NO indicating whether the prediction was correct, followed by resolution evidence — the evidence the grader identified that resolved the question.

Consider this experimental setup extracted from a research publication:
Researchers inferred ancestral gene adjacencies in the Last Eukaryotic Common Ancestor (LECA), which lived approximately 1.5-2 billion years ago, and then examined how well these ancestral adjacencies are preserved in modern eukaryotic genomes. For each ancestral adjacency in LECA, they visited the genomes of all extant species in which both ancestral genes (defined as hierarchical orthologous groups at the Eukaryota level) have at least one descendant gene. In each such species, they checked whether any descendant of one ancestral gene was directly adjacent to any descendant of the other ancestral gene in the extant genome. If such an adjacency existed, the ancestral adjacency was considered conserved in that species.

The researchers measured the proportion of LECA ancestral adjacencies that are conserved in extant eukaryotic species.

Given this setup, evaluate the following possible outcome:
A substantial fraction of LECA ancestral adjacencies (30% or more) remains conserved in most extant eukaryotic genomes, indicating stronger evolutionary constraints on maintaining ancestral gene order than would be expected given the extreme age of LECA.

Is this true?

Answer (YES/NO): NO